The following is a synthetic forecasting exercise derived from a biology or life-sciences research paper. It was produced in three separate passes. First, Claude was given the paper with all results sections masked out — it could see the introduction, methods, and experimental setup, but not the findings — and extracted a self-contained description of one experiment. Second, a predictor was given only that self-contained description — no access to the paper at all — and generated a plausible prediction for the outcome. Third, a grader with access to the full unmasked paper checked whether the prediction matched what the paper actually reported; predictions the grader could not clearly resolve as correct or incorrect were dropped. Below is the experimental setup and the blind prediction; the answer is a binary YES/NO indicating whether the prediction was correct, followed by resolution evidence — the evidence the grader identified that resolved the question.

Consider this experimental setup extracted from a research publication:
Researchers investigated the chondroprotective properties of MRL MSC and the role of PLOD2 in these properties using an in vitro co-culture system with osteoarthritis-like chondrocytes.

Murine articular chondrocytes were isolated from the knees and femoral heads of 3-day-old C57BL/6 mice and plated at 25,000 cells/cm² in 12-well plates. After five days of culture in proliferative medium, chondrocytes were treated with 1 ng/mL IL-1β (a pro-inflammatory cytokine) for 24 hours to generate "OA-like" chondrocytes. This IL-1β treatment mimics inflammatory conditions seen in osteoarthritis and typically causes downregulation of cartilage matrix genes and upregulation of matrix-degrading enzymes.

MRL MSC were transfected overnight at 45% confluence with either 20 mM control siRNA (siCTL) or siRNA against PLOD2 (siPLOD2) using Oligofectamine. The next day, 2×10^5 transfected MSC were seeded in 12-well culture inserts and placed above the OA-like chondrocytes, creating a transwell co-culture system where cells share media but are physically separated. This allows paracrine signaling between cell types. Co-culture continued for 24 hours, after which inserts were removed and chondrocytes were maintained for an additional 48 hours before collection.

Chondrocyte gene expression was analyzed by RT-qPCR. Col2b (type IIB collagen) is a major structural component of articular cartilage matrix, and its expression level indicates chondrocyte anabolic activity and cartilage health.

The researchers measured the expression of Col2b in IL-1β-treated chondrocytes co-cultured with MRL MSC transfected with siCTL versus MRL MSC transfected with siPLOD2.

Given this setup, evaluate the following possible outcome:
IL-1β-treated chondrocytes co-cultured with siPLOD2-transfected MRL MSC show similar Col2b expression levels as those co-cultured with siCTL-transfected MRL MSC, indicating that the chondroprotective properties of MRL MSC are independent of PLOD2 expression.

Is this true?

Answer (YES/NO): NO